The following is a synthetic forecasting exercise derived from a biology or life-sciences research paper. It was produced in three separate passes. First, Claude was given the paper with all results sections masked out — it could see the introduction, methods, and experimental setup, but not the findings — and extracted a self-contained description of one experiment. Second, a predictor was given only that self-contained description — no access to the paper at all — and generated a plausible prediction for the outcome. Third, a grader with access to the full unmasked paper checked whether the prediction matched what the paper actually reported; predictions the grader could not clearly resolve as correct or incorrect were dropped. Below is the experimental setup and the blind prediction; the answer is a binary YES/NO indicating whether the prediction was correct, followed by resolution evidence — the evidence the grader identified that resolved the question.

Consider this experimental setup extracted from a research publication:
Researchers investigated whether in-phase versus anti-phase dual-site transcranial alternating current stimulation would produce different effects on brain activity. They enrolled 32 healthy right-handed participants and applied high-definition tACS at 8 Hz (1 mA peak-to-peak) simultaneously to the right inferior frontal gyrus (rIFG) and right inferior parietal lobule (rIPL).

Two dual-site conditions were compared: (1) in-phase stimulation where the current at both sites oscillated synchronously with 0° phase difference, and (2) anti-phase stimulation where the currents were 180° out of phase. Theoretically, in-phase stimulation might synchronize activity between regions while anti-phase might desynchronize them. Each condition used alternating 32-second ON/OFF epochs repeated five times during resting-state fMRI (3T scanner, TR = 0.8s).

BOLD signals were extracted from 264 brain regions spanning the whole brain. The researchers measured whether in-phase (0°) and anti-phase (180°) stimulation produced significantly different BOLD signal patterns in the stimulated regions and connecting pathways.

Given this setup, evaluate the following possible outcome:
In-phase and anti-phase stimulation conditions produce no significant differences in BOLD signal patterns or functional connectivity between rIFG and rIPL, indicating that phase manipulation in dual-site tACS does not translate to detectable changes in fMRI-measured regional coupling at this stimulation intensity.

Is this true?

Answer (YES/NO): NO